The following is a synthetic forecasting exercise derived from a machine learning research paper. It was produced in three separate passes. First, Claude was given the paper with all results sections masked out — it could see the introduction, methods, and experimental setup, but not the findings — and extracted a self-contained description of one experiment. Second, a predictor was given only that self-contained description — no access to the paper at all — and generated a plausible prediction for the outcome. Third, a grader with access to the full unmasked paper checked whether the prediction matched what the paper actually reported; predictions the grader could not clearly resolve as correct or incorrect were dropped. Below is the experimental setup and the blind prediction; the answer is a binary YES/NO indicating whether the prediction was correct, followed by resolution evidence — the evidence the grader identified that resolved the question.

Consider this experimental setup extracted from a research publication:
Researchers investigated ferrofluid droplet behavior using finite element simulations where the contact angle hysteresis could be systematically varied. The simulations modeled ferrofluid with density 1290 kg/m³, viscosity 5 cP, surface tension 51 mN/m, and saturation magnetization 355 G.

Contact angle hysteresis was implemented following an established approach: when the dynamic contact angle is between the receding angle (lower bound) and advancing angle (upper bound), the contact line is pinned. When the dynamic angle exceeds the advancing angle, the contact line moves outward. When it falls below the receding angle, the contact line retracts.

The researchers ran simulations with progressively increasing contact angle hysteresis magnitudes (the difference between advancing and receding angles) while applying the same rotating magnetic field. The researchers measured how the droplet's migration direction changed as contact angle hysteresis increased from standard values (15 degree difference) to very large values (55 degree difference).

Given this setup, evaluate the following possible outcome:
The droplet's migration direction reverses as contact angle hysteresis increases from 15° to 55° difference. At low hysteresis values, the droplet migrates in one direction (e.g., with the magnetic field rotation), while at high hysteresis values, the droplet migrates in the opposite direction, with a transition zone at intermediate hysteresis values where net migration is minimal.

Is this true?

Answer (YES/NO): NO